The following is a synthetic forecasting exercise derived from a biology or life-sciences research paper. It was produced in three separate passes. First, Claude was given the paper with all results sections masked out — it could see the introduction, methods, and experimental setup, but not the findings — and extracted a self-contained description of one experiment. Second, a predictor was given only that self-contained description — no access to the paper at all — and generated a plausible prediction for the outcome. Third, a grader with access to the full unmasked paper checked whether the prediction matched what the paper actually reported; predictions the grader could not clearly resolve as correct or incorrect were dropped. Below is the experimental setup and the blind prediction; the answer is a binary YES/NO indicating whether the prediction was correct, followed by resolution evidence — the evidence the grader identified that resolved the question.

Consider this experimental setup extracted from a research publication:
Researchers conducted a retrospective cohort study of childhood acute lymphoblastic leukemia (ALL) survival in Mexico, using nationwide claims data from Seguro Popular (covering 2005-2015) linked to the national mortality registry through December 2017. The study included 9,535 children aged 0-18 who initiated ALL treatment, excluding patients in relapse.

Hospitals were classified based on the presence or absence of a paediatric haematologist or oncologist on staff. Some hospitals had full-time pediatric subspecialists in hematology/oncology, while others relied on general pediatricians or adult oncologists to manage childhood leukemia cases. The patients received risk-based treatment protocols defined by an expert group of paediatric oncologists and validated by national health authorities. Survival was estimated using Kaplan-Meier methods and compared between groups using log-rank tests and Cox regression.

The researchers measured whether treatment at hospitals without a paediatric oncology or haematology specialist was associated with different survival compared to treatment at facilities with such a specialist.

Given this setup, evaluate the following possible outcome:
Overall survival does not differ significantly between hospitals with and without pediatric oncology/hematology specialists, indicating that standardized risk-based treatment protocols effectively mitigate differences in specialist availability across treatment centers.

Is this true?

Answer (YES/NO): NO